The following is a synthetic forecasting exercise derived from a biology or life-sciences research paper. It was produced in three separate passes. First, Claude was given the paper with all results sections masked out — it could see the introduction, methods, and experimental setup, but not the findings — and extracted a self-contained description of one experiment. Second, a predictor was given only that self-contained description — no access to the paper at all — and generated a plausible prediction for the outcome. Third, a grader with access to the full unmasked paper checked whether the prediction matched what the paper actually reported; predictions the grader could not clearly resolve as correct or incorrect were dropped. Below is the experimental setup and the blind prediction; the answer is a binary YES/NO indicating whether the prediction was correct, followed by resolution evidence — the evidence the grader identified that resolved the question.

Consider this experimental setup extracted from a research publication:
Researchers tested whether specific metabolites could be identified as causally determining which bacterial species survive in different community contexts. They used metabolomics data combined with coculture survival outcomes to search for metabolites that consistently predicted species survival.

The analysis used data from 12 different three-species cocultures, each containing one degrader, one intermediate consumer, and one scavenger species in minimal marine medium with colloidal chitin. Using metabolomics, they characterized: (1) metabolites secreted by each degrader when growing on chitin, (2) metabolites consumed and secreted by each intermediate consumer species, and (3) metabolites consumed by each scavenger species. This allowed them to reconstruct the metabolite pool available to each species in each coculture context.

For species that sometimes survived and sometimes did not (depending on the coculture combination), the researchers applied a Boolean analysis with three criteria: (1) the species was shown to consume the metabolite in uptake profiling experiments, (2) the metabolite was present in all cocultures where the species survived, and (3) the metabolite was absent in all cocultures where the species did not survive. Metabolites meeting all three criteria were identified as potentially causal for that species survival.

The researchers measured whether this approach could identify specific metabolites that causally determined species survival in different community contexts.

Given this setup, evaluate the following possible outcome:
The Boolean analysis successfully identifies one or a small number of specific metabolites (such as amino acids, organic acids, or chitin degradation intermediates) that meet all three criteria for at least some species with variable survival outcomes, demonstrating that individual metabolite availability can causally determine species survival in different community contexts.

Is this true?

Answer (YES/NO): YES